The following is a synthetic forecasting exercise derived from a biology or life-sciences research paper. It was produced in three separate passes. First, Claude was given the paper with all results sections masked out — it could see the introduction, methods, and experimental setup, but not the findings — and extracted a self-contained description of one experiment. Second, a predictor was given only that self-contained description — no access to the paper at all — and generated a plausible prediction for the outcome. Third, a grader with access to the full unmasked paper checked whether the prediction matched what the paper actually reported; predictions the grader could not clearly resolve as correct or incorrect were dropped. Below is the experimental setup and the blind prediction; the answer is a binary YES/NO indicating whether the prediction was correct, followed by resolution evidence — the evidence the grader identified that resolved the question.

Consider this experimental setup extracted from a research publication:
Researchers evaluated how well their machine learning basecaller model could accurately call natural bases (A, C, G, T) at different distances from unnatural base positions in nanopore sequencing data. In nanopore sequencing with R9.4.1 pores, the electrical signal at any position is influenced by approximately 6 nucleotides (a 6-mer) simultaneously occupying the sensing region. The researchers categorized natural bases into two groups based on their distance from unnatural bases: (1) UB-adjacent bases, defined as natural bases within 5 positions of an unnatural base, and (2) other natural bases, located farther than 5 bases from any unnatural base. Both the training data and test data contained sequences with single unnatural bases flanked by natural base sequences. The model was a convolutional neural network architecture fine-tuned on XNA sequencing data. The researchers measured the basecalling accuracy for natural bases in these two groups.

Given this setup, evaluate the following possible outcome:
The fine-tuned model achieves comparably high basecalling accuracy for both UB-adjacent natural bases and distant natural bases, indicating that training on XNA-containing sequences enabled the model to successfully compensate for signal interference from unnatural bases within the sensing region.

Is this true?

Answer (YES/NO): YES